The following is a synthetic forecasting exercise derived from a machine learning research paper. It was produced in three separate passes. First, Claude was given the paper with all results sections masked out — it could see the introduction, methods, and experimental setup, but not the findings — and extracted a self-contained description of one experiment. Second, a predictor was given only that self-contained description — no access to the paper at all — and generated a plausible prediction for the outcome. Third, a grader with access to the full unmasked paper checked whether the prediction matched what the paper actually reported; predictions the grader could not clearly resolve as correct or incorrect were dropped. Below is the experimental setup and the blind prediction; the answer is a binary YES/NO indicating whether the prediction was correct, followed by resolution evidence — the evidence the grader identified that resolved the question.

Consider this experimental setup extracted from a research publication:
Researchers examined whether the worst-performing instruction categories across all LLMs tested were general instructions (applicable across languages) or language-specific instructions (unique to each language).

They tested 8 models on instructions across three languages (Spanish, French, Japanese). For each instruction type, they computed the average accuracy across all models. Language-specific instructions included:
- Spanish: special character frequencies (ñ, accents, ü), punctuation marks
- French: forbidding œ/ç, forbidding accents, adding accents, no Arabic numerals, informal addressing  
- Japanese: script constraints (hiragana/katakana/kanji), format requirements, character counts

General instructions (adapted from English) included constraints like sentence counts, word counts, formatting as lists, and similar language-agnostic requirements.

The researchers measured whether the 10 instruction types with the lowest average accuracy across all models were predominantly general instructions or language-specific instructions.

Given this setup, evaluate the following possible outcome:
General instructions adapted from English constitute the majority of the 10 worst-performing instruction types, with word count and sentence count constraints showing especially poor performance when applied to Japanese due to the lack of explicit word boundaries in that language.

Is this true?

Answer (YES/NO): NO